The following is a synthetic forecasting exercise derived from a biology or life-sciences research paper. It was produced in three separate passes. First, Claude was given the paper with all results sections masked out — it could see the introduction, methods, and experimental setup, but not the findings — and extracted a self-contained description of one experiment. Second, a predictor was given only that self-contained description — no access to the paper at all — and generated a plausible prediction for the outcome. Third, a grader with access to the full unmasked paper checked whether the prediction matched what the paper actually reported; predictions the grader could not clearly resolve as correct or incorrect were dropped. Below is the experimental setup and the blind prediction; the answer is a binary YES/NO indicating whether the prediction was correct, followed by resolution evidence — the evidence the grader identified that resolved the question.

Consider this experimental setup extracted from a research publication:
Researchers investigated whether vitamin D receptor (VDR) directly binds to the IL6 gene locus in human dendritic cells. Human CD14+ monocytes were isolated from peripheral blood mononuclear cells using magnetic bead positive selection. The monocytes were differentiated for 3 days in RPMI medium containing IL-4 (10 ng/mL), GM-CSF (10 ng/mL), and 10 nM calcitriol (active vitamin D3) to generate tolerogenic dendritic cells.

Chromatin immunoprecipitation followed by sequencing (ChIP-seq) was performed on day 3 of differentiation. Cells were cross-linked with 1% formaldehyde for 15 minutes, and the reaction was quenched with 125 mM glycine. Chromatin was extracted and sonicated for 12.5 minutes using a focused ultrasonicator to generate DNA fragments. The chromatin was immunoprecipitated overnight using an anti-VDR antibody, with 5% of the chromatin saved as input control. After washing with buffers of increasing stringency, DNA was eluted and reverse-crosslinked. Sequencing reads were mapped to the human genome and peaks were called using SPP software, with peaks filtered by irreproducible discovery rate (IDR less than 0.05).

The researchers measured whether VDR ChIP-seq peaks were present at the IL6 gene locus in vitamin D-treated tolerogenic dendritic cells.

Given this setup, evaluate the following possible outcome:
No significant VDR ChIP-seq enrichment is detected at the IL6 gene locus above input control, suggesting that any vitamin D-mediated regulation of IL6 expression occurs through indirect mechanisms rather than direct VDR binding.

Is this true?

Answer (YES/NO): NO